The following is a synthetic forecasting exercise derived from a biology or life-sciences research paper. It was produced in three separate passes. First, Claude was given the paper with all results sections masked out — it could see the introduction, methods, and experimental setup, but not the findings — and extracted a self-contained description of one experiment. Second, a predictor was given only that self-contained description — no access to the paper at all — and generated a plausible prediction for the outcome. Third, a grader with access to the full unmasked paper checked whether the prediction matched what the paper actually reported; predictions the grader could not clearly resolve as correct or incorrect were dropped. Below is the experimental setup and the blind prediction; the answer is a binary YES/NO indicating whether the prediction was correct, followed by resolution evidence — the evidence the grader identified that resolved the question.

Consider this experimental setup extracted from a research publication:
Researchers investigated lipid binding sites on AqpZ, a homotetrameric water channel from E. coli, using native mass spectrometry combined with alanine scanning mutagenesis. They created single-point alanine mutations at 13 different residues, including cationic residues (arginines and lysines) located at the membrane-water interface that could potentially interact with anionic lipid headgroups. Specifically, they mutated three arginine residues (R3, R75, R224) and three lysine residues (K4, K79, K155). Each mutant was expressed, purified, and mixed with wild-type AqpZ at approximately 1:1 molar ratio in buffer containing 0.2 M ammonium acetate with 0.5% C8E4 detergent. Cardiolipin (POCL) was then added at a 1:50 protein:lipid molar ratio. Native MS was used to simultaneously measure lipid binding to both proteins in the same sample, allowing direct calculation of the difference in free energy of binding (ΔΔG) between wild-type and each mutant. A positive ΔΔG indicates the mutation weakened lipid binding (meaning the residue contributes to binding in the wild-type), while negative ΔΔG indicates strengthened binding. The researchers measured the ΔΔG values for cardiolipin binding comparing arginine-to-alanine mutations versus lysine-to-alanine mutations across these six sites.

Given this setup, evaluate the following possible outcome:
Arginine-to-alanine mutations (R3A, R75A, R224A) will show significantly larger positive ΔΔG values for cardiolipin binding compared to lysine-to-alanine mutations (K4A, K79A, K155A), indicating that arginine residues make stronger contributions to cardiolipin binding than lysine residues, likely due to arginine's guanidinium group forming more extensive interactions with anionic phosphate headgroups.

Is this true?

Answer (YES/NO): NO